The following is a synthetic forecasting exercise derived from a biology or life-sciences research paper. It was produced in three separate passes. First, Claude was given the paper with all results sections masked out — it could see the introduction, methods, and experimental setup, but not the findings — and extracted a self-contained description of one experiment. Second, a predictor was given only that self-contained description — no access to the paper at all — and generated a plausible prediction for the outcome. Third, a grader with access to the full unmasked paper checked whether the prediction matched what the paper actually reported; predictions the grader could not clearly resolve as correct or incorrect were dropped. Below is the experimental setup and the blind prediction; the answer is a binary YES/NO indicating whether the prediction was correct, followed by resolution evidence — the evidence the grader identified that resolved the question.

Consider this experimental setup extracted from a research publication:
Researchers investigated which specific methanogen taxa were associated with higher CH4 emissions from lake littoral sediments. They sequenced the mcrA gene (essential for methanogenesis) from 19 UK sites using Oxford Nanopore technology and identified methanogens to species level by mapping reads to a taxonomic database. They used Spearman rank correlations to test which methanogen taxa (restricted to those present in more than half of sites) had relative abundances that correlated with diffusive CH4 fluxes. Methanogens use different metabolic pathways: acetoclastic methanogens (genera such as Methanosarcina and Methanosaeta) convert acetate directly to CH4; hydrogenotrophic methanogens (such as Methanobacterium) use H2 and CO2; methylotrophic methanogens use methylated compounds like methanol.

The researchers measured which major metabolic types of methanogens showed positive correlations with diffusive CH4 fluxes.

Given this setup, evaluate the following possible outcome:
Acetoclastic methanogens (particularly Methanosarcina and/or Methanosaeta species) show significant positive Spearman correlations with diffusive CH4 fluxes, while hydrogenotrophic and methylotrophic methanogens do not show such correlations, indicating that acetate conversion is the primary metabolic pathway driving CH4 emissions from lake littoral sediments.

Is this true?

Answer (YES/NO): NO